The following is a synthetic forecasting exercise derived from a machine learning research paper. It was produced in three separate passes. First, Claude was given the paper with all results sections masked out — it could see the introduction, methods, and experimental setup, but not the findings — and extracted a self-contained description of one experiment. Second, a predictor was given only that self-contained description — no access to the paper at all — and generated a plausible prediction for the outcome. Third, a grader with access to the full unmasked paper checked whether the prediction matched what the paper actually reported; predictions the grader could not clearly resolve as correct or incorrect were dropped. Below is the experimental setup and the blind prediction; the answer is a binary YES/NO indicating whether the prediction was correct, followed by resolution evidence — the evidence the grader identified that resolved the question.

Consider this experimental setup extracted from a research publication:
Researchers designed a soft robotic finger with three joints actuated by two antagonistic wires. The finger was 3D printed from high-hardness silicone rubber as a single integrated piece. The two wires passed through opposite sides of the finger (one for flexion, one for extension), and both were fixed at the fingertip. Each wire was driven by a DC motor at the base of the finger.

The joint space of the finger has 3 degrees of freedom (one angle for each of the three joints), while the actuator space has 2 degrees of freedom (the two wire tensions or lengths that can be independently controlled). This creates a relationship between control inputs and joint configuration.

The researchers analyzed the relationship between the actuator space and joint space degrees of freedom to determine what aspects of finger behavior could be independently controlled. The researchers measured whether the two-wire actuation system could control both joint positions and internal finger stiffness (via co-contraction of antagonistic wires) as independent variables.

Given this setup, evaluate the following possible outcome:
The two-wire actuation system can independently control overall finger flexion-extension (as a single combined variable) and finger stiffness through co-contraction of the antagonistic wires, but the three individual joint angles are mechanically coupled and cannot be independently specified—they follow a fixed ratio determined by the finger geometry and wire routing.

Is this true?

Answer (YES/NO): NO